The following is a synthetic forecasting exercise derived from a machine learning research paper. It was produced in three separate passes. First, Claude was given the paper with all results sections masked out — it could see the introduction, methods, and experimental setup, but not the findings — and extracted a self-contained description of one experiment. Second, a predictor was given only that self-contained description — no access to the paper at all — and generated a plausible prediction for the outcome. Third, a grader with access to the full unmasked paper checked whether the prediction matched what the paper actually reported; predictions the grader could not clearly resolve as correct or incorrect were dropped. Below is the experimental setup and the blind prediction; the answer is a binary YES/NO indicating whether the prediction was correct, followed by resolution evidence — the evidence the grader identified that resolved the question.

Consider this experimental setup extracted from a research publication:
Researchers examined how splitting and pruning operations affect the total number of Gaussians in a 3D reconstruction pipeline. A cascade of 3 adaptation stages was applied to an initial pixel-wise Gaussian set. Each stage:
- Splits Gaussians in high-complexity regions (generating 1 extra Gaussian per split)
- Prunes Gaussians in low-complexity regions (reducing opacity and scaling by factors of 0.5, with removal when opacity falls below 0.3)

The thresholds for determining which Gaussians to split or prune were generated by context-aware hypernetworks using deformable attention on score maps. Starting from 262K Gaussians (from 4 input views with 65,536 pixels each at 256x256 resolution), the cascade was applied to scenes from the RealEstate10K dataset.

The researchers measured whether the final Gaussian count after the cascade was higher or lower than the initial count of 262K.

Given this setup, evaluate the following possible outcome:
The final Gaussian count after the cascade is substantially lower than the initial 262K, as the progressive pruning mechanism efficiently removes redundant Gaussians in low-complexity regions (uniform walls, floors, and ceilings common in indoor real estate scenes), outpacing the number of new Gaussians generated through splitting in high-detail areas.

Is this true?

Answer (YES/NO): NO